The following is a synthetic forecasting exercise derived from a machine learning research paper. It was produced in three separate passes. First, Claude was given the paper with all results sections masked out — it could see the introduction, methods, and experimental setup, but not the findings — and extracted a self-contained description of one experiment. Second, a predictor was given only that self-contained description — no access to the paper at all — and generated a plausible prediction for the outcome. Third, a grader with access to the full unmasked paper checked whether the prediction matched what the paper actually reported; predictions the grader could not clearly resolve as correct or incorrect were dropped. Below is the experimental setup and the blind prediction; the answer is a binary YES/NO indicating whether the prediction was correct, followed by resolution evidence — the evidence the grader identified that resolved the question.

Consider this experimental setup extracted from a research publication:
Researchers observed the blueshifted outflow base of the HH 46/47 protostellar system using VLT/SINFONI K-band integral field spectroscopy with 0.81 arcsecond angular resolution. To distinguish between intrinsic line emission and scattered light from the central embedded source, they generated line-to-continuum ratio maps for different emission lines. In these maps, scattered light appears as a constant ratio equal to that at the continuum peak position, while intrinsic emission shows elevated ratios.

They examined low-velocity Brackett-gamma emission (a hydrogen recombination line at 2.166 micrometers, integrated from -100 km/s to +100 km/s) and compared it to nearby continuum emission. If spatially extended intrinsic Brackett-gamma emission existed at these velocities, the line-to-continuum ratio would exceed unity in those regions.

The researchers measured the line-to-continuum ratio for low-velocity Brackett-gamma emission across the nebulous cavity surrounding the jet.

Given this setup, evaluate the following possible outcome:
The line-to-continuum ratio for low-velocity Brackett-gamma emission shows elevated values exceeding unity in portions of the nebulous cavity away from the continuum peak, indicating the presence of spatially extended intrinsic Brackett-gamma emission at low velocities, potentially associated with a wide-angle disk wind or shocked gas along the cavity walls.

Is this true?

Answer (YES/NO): NO